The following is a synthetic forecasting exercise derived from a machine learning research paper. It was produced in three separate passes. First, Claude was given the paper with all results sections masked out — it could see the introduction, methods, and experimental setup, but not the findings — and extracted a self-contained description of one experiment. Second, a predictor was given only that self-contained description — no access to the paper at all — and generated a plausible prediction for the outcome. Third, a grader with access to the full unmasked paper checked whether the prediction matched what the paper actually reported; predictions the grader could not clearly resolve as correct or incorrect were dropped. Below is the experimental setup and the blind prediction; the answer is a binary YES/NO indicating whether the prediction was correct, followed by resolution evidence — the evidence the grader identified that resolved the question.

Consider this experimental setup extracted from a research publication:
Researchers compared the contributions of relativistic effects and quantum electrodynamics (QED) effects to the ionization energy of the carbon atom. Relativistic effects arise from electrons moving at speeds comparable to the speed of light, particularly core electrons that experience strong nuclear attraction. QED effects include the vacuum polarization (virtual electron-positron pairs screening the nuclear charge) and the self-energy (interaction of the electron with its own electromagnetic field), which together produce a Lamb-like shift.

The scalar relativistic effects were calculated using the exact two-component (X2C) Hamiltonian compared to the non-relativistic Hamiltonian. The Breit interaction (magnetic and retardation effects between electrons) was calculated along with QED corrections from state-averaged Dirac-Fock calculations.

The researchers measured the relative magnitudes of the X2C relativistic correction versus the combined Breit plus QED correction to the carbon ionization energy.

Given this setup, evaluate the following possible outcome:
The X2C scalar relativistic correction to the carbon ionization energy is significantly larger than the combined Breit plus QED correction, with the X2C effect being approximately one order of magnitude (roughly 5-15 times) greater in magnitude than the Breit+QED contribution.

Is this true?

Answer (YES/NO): NO